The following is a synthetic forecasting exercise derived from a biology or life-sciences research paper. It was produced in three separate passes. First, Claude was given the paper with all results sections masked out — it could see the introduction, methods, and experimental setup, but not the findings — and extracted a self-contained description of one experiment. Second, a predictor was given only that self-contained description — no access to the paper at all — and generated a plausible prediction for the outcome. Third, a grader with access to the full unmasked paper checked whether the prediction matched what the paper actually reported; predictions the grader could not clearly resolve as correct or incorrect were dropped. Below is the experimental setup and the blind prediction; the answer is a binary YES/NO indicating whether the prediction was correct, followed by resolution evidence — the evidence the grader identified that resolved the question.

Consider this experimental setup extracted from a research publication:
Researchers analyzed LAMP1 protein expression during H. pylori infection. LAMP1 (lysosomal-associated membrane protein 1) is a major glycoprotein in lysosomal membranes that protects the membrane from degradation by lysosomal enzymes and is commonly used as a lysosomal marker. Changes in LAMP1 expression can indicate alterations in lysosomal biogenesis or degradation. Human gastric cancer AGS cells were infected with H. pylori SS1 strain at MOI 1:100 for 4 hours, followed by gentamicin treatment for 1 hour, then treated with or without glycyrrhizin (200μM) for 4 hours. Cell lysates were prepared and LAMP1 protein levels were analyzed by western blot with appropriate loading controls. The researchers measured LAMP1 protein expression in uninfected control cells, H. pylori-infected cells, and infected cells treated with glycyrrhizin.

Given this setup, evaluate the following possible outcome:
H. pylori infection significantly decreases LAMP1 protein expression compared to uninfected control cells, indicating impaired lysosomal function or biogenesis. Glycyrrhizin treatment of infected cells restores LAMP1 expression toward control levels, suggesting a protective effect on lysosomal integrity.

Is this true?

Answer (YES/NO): YES